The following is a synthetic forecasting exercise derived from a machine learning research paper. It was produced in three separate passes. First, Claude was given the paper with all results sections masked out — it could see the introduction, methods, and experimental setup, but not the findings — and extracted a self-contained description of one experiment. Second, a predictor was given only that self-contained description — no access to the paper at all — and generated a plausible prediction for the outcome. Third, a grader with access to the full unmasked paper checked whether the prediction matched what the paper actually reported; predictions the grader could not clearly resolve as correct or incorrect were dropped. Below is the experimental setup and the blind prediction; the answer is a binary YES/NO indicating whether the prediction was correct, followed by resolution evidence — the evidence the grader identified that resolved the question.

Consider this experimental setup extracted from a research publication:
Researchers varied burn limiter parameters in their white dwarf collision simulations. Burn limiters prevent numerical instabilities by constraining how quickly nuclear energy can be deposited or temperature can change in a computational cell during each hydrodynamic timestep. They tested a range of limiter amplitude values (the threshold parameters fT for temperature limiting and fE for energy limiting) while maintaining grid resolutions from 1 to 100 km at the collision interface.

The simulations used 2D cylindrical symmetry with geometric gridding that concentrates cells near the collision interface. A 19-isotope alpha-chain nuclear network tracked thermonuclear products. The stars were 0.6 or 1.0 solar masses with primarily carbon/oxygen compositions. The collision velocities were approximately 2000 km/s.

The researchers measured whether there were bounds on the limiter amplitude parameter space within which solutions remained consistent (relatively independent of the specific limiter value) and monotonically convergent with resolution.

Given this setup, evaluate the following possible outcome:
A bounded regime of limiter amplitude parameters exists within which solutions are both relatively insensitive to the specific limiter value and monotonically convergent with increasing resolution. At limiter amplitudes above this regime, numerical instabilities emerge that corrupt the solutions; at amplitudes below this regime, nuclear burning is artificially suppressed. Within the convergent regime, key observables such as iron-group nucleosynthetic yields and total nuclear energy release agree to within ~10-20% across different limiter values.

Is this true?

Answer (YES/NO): YES